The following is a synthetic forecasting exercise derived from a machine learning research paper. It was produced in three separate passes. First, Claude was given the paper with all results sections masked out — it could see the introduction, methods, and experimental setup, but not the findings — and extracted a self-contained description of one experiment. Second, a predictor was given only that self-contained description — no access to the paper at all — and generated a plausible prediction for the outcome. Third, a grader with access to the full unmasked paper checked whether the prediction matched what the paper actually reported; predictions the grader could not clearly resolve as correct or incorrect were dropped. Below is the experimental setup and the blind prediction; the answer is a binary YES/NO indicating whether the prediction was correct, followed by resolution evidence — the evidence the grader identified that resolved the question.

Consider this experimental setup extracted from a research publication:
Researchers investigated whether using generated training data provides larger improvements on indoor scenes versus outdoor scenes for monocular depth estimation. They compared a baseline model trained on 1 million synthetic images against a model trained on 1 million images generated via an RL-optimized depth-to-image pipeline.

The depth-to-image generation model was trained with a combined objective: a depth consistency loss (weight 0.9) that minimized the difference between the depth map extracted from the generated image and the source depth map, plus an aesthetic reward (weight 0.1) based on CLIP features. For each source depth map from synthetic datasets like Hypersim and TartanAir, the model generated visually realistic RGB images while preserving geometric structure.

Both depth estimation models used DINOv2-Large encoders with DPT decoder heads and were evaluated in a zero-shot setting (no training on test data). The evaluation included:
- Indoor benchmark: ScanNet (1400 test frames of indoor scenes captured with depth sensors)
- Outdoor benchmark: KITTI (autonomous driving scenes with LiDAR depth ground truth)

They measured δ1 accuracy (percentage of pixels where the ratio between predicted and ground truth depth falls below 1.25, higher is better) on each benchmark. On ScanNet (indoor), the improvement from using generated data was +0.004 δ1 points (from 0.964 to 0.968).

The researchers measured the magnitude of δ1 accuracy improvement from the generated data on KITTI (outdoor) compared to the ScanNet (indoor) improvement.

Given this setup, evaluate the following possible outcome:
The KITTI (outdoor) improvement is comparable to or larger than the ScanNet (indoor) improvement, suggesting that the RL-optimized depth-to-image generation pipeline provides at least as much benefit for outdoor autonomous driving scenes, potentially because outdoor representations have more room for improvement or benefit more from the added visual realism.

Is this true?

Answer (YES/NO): YES